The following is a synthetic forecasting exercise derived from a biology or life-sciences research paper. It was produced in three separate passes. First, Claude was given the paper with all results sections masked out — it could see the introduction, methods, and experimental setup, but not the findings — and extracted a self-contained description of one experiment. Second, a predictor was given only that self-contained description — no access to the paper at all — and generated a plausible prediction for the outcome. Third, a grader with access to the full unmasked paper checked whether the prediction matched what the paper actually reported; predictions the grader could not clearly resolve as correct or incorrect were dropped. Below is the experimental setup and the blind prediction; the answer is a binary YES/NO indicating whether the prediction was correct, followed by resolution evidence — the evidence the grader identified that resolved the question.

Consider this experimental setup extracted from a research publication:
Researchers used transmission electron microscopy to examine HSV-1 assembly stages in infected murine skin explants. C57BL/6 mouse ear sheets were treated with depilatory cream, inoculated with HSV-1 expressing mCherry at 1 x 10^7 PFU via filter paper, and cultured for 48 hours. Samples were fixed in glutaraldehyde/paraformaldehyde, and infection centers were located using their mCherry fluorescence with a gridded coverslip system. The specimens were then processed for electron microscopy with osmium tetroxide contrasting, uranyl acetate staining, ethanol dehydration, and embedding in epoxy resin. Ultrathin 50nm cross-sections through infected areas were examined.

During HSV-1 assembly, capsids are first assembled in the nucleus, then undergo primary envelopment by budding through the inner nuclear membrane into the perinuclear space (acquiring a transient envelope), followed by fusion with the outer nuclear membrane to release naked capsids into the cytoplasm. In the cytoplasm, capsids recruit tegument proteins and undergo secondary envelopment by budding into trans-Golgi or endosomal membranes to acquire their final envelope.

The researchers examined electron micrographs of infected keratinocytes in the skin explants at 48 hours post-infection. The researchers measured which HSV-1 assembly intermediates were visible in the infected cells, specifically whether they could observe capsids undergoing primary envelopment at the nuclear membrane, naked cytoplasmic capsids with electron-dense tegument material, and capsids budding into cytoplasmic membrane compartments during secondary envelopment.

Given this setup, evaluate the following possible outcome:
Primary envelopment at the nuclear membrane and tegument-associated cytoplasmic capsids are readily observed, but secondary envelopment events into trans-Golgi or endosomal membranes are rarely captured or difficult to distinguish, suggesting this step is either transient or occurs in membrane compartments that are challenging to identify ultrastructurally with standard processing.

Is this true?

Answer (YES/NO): NO